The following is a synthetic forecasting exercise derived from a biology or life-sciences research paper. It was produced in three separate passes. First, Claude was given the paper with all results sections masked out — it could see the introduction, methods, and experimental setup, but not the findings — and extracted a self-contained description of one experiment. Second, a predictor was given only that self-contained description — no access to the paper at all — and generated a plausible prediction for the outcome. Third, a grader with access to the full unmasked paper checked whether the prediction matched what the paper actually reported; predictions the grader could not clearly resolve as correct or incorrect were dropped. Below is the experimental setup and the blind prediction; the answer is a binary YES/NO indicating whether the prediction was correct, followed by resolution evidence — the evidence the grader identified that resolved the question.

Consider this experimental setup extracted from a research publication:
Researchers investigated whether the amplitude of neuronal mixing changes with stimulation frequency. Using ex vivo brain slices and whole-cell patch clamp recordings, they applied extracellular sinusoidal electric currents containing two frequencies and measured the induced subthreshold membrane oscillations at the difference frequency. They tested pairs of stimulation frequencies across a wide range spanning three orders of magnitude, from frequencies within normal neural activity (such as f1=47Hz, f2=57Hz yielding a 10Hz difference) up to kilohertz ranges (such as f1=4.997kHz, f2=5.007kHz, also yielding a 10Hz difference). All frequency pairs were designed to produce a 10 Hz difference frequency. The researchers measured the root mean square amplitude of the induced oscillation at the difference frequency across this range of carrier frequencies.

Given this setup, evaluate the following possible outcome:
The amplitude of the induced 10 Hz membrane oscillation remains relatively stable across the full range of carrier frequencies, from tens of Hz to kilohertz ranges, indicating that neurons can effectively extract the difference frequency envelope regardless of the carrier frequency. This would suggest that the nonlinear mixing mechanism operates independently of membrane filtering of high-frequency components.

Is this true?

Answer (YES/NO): NO